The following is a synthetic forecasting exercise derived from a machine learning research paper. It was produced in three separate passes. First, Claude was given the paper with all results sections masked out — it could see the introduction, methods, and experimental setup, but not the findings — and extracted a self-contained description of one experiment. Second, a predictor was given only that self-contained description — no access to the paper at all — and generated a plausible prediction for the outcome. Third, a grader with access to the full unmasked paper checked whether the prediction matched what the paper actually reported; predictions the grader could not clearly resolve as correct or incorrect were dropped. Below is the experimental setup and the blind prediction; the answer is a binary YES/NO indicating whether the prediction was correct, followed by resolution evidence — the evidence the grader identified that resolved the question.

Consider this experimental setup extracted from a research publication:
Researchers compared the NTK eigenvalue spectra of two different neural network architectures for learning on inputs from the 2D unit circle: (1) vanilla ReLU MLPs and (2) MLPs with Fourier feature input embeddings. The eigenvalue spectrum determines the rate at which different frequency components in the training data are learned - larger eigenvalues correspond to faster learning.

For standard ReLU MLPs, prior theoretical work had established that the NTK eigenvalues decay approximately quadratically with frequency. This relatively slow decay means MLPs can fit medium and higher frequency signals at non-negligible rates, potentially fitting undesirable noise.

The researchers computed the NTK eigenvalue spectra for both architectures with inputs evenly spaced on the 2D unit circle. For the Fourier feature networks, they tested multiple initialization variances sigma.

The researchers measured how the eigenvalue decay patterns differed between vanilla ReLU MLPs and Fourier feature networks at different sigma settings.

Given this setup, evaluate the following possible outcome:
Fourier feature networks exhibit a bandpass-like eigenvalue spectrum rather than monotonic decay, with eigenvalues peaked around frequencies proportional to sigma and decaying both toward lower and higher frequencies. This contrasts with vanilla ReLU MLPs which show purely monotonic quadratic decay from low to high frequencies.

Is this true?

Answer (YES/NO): NO